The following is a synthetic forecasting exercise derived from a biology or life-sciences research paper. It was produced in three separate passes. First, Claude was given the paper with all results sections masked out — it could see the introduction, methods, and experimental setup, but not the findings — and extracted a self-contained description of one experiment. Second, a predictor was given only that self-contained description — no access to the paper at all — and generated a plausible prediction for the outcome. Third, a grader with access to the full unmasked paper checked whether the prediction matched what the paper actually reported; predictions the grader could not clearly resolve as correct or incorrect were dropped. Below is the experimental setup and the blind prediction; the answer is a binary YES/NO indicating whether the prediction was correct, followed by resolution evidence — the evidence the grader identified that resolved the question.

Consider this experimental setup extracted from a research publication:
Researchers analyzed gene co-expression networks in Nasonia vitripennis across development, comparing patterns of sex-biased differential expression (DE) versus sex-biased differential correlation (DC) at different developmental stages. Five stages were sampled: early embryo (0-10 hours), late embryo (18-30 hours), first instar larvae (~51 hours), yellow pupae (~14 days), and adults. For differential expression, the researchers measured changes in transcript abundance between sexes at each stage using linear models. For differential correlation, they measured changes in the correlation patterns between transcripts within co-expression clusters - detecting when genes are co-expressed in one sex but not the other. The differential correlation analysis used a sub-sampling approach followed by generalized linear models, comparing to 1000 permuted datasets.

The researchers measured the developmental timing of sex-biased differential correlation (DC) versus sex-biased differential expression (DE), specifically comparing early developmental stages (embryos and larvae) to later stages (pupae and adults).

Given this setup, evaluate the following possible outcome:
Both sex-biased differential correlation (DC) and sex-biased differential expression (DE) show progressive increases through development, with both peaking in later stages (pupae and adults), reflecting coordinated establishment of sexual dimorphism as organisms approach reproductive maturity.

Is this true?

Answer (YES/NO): NO